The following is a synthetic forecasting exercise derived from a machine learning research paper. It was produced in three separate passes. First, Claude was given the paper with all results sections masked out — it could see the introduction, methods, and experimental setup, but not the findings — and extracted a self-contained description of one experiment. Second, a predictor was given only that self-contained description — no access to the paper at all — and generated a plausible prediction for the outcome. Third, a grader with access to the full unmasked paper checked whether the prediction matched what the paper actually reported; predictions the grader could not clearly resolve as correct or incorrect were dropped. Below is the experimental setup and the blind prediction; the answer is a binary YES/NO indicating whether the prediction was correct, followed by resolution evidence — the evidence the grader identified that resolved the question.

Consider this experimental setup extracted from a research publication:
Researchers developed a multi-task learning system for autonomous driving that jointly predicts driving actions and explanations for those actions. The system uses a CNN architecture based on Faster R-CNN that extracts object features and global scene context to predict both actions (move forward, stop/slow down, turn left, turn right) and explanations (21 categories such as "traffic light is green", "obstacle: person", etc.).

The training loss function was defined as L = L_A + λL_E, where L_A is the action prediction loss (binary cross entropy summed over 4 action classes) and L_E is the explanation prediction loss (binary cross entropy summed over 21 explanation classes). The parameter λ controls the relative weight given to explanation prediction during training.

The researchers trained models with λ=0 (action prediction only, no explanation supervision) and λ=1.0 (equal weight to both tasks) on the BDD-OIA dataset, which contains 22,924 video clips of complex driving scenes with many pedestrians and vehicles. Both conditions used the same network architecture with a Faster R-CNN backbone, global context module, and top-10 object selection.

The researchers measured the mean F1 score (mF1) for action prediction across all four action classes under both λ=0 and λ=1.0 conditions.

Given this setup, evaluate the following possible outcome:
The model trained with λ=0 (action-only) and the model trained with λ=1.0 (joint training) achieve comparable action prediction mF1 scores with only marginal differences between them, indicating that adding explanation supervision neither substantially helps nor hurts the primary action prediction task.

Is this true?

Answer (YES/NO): NO